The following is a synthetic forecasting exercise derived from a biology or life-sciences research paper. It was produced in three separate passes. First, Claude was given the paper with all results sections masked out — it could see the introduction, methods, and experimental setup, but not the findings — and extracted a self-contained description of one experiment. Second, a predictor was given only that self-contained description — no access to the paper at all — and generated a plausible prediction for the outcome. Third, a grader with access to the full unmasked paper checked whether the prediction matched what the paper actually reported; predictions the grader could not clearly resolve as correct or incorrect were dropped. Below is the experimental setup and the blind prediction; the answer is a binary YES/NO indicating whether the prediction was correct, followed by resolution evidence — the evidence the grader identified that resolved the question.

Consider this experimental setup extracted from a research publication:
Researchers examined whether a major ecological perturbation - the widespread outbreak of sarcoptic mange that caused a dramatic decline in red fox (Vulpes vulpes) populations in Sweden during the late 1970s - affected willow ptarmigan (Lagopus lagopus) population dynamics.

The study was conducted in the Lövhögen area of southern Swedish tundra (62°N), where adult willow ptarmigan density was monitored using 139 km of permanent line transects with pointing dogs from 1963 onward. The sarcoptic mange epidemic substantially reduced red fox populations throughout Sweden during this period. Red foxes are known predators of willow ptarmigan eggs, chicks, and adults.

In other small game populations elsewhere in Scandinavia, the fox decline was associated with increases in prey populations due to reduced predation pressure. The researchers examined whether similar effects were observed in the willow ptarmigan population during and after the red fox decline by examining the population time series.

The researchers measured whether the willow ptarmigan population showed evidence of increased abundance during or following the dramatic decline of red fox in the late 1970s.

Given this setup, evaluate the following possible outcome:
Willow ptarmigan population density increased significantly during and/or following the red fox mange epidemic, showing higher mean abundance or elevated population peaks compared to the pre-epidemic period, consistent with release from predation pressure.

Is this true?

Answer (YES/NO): NO